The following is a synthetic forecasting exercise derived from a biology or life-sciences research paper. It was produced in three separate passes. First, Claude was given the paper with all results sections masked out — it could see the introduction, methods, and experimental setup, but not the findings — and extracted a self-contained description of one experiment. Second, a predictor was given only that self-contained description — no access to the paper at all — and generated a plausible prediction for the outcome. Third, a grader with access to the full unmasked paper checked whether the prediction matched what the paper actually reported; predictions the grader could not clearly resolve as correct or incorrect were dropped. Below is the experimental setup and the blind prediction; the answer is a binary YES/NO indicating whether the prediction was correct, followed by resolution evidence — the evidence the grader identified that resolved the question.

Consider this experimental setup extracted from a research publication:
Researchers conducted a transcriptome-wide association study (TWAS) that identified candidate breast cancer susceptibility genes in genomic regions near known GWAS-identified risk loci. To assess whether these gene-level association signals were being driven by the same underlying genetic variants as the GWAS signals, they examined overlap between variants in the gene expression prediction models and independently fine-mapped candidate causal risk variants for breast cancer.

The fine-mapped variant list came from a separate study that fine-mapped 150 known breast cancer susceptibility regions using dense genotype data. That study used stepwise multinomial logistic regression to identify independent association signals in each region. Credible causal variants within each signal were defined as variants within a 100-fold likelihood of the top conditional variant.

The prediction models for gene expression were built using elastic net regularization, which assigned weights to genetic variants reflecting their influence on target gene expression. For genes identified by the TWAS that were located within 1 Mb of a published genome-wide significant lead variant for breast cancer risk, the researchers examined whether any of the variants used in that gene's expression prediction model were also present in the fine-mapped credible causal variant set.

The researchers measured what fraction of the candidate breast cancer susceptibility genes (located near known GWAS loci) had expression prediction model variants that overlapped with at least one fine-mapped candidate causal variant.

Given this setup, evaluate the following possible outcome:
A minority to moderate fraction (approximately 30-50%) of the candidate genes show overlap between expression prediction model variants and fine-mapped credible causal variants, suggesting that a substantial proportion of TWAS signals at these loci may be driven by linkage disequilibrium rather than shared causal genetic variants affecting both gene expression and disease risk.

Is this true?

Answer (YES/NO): NO